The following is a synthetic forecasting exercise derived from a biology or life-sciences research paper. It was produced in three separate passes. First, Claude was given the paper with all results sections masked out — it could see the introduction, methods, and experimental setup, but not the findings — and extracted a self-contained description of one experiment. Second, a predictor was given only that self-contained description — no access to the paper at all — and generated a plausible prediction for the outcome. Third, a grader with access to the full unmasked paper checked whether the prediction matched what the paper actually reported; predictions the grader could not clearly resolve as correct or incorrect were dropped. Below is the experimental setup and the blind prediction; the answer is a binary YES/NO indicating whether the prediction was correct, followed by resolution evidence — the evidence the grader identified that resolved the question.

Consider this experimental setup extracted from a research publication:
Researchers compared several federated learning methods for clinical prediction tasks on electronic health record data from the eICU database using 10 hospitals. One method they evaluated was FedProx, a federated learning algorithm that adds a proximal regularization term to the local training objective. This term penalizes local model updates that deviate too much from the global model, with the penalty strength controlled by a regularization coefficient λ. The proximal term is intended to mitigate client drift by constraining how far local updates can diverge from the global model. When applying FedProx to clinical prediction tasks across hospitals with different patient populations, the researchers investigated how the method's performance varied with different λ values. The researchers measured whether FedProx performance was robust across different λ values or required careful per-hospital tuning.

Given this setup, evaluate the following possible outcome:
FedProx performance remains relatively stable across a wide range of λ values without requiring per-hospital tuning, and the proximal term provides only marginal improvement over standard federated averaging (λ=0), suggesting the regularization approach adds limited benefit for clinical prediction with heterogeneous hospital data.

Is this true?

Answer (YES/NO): NO